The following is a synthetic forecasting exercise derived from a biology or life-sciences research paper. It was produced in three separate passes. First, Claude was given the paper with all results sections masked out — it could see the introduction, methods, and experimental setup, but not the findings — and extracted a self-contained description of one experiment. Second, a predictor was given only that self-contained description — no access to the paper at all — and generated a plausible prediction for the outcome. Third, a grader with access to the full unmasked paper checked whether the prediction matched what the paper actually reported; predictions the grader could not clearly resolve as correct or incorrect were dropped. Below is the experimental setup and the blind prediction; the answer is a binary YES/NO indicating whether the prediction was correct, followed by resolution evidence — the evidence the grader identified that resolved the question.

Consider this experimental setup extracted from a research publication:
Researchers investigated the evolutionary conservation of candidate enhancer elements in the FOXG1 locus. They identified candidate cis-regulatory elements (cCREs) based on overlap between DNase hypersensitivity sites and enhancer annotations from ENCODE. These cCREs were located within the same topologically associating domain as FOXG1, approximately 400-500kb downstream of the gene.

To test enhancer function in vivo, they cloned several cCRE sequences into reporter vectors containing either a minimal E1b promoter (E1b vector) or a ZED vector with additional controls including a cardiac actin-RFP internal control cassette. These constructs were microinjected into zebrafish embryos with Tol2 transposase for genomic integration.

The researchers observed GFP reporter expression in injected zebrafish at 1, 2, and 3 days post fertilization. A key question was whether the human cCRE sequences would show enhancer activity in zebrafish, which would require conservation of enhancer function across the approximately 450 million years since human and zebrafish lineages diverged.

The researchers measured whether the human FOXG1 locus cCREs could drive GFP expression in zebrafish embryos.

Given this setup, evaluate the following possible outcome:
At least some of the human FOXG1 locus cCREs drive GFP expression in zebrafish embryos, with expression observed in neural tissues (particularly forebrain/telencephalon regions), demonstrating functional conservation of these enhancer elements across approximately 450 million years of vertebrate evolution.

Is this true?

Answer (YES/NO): YES